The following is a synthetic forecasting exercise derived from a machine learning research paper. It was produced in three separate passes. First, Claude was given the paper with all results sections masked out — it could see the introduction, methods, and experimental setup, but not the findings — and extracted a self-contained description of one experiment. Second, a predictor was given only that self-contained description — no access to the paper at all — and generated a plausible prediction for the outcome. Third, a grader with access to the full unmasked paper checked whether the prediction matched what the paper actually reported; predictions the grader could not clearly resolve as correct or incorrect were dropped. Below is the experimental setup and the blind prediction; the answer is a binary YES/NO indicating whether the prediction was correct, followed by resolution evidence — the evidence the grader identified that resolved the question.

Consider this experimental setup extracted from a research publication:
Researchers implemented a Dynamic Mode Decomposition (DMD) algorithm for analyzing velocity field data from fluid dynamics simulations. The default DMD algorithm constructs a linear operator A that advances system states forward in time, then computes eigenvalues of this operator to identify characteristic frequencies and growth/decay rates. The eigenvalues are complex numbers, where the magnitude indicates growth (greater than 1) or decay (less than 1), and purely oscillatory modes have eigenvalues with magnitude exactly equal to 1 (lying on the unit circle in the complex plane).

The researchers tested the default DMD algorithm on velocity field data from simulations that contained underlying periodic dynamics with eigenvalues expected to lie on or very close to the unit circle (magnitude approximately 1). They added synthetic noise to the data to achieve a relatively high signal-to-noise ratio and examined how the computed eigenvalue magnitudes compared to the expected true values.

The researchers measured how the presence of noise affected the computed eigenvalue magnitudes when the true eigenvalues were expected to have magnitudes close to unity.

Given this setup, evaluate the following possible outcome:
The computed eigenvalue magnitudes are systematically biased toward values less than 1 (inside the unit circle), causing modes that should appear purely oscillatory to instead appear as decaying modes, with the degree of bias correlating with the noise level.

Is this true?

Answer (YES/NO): YES